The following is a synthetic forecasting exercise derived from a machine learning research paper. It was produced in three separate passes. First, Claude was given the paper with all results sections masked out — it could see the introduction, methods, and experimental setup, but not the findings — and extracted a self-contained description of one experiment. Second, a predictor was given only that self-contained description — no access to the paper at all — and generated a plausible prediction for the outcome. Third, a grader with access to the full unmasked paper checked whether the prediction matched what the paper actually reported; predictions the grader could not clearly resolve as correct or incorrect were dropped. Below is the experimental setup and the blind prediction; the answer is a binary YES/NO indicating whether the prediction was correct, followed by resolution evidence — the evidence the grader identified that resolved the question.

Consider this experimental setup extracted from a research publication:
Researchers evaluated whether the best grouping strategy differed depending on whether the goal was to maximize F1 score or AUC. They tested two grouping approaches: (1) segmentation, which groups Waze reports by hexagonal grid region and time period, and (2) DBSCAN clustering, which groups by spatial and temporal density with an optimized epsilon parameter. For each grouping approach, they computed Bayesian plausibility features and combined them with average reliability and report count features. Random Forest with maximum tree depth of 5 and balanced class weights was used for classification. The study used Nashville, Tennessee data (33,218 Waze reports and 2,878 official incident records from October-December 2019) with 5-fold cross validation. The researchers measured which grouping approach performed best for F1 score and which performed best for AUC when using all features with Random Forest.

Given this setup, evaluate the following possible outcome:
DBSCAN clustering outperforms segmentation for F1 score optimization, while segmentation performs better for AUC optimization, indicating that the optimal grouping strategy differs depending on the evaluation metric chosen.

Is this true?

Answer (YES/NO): NO